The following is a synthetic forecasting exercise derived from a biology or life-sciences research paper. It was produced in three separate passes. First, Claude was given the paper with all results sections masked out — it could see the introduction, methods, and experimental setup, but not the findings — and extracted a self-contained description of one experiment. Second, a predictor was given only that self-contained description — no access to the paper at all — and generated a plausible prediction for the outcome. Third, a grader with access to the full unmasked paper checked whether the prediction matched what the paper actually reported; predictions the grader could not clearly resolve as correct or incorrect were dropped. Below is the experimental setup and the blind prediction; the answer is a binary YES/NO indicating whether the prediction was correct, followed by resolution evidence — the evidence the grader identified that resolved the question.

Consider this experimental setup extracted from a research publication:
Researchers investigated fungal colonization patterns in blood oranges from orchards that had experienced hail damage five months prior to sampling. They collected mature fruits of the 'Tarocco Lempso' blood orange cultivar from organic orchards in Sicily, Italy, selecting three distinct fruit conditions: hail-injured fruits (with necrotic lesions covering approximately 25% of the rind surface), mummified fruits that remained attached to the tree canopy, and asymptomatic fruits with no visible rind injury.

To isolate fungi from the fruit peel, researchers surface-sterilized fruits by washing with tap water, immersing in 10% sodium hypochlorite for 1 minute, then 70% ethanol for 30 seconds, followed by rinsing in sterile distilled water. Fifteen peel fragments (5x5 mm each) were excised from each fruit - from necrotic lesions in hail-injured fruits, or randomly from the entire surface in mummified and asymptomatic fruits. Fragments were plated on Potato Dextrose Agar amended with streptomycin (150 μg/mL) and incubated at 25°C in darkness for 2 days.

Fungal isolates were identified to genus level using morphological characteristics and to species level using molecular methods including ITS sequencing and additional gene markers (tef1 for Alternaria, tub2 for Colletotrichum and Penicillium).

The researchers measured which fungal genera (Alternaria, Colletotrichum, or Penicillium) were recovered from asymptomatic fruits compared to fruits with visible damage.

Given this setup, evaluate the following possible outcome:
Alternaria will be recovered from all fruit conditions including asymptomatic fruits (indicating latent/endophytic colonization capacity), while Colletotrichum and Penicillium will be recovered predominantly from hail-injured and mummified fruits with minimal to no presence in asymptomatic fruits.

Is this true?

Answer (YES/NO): NO